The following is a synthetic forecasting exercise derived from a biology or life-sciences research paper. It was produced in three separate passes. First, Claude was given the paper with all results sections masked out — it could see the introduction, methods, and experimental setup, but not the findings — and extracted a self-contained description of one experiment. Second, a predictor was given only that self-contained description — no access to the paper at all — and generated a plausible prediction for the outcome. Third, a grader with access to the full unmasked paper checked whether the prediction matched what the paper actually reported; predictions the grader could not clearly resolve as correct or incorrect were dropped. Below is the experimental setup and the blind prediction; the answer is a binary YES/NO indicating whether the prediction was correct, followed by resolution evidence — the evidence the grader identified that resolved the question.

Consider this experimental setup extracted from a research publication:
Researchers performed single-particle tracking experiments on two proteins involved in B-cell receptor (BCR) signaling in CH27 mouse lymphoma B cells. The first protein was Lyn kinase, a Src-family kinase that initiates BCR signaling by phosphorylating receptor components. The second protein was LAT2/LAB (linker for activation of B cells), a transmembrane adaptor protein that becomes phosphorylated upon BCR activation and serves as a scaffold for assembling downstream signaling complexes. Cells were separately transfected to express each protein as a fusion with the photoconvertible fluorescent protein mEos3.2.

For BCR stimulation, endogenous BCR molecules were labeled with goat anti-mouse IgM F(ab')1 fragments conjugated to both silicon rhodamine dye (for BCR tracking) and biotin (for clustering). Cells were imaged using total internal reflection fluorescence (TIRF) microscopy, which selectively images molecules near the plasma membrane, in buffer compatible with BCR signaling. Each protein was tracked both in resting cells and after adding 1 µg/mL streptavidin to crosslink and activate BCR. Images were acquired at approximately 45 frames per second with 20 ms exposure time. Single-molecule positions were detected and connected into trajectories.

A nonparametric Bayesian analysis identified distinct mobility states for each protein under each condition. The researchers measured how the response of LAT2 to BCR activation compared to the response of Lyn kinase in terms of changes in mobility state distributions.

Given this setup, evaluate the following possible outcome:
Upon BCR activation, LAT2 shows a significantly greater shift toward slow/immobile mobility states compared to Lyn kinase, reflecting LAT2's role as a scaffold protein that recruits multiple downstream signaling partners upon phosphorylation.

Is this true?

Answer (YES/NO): YES